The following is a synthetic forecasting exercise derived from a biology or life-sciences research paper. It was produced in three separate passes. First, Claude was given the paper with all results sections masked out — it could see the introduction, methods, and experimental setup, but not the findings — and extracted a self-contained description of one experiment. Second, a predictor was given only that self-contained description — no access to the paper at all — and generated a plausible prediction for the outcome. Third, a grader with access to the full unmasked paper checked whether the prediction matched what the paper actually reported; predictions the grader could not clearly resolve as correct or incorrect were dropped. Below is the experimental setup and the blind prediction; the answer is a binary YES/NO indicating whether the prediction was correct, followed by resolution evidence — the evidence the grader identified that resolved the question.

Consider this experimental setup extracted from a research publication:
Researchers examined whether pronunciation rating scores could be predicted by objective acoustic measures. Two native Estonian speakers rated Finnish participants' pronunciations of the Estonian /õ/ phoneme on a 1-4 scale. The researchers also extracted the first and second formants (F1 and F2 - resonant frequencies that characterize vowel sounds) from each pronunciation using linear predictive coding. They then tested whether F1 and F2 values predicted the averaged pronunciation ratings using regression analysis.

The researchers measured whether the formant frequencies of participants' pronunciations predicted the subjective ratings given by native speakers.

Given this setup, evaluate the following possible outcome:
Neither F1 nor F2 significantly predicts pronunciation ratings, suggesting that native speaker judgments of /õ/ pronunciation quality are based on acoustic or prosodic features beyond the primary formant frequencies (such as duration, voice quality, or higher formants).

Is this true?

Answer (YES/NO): NO